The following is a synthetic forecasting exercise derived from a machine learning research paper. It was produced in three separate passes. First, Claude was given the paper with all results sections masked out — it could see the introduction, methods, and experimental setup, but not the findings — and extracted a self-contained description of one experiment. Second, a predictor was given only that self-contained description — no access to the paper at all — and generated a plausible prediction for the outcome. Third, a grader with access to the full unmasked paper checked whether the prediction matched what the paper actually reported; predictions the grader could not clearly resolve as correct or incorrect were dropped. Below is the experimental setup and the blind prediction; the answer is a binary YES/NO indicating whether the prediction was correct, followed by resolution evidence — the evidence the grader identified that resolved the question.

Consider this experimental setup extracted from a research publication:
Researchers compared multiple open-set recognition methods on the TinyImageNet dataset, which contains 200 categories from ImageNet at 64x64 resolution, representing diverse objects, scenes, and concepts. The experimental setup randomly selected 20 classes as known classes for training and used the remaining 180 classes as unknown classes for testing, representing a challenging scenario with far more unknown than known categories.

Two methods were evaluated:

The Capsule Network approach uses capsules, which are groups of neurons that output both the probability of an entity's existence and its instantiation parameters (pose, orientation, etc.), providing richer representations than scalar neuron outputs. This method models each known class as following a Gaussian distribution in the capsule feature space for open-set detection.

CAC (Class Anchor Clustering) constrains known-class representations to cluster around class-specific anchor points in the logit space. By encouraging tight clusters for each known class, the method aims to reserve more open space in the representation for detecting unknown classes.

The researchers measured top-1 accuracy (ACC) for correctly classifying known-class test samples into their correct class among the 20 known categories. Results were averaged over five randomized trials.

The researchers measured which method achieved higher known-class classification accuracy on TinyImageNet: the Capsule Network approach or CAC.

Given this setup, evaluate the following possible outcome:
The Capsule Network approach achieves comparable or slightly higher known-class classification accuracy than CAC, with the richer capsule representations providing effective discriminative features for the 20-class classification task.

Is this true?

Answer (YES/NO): YES